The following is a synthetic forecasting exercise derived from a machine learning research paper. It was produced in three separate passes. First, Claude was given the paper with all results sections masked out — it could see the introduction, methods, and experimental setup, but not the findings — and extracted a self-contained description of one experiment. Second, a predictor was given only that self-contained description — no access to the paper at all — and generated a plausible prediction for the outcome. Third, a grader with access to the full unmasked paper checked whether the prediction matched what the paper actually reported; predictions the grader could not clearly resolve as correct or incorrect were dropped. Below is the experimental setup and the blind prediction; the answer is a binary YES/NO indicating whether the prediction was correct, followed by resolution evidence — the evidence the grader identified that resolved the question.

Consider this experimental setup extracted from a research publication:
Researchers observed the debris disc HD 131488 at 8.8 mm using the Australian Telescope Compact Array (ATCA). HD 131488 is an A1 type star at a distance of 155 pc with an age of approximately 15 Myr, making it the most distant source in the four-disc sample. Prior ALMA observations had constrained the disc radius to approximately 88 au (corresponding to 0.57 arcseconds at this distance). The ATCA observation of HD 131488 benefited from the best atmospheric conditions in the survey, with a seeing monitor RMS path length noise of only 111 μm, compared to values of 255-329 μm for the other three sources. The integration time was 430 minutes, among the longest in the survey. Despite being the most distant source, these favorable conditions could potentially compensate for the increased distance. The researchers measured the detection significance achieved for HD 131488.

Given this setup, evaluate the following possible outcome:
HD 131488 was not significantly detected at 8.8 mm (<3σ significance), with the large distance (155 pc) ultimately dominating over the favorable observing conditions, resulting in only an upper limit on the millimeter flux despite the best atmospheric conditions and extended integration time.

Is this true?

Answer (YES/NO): NO